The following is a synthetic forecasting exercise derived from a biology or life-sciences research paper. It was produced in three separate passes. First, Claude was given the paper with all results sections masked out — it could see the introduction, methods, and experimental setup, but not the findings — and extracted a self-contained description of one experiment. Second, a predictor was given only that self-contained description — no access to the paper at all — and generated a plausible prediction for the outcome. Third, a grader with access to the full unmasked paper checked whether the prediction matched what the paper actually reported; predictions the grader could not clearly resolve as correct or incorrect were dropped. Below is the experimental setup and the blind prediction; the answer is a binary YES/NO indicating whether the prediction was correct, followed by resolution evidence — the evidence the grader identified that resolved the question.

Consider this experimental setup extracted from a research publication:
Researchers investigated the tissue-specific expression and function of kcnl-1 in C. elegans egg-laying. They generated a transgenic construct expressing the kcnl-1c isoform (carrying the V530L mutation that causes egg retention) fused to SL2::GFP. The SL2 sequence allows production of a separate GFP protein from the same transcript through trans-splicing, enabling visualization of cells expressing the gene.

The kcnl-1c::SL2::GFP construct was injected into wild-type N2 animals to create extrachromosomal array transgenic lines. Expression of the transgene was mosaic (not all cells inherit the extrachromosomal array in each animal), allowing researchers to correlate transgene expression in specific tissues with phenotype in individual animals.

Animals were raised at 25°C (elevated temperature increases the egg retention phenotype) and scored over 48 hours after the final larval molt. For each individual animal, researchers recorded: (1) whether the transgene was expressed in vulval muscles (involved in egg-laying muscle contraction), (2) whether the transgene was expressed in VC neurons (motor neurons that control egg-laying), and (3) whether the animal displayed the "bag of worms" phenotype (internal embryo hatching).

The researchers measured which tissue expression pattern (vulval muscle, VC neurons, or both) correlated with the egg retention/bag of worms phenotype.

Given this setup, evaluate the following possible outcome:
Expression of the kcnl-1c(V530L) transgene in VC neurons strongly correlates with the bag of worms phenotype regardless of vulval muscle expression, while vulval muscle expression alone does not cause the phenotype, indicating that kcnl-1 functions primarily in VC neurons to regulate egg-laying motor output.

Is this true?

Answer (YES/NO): NO